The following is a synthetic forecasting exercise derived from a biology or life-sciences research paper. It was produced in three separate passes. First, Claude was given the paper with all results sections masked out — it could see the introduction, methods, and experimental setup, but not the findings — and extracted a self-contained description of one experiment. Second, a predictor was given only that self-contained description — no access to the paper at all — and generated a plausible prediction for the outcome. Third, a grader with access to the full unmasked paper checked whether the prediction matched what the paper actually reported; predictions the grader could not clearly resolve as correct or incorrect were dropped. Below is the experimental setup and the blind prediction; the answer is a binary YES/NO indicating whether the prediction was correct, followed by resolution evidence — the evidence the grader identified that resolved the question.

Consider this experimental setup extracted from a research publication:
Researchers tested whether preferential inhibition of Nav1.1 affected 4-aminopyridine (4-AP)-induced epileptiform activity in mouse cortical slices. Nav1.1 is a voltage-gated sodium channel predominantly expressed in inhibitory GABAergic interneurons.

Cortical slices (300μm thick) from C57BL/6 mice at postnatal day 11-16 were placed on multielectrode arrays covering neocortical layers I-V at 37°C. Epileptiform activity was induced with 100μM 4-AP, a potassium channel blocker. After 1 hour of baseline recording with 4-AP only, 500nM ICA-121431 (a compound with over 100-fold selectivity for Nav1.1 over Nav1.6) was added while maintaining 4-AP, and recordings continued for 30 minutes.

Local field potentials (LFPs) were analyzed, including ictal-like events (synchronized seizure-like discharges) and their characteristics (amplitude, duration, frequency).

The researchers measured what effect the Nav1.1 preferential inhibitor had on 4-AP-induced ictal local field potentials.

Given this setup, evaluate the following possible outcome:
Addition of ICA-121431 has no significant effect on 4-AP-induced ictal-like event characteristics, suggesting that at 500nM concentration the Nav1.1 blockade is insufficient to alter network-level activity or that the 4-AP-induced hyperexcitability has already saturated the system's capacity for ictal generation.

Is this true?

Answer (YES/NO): NO